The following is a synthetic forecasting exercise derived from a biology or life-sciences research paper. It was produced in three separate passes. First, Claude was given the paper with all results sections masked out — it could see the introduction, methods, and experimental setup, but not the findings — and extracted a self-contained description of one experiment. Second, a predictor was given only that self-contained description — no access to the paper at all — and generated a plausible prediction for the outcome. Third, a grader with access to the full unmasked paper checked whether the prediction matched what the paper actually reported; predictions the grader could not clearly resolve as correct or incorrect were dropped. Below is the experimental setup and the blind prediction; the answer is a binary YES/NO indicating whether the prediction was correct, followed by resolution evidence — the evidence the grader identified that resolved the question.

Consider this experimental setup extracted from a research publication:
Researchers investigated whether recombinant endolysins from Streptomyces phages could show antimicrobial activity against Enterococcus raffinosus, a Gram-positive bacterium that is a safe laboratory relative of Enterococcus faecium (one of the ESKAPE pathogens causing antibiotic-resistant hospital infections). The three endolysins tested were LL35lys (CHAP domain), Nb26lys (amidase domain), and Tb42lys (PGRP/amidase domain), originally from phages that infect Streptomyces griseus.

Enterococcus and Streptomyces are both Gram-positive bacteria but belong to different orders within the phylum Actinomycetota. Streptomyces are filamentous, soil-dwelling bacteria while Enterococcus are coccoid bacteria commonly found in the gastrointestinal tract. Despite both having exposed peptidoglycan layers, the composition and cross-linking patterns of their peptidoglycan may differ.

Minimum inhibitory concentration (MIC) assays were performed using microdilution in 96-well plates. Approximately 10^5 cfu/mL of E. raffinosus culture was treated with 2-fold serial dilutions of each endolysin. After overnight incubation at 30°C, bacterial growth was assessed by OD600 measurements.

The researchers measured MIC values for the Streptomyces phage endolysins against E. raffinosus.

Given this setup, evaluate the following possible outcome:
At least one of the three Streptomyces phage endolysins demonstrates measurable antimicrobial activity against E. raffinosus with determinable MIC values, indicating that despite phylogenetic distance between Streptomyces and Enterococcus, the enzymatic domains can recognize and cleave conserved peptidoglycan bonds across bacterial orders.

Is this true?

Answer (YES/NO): YES